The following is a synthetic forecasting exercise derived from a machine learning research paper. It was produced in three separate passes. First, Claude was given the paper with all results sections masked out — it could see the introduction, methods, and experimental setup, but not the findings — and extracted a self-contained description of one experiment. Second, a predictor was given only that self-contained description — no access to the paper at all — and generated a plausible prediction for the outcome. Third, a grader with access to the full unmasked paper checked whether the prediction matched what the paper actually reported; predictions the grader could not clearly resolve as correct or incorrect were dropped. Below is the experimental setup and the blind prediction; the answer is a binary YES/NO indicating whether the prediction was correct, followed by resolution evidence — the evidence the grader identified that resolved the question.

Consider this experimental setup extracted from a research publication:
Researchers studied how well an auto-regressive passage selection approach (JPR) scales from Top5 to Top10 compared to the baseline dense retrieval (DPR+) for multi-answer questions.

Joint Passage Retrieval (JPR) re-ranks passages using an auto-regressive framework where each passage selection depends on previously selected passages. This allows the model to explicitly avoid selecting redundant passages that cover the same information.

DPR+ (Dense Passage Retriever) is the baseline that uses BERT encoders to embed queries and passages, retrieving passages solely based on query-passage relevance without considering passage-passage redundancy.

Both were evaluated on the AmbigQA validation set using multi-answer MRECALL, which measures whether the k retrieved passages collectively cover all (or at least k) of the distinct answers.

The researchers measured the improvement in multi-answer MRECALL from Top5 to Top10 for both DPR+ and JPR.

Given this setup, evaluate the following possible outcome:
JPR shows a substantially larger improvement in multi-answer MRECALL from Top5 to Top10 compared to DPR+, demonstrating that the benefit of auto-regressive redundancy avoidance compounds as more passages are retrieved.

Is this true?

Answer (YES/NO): NO